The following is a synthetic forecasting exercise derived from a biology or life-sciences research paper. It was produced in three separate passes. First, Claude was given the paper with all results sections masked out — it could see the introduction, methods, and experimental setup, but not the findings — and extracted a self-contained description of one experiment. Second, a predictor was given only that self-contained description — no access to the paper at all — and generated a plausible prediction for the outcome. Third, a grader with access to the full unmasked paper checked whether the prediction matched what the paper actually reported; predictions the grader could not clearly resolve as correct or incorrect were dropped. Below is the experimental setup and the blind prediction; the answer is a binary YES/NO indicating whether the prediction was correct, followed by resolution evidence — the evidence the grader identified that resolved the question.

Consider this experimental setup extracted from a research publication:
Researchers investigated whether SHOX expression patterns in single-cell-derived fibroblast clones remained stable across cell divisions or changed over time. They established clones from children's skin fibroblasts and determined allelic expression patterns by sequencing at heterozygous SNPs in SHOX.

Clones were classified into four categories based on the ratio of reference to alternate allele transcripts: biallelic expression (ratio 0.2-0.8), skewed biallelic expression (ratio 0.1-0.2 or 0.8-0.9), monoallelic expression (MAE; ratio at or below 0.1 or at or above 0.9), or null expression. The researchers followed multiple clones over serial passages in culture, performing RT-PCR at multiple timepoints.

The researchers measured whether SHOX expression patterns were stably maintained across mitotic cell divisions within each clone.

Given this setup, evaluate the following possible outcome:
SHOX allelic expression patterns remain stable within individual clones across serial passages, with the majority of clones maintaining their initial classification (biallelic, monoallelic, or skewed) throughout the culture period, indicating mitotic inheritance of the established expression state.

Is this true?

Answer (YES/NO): YES